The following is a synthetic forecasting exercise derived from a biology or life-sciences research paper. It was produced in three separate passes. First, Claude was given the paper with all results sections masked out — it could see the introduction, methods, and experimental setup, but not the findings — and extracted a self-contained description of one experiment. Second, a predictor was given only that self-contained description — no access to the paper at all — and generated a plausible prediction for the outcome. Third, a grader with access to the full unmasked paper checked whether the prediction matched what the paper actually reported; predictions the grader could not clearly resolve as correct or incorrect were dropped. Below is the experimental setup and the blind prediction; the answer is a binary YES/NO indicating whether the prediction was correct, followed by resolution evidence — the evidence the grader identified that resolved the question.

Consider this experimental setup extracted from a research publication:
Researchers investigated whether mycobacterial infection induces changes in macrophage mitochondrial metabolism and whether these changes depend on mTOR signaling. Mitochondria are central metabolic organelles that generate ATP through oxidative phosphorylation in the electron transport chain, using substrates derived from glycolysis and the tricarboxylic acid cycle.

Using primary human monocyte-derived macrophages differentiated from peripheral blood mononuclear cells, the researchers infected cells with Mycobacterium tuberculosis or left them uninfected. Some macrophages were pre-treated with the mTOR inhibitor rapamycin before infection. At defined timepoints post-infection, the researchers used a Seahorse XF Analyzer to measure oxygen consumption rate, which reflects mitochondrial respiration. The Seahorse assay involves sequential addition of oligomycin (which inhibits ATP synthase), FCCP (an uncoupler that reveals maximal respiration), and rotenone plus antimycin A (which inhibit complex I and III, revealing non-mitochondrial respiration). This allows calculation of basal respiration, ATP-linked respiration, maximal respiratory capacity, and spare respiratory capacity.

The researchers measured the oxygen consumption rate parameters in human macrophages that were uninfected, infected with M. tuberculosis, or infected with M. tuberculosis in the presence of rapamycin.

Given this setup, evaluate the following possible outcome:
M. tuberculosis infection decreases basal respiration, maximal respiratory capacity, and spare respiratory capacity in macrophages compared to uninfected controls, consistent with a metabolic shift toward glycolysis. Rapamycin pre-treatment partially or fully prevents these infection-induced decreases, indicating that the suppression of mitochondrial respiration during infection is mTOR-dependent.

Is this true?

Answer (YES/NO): NO